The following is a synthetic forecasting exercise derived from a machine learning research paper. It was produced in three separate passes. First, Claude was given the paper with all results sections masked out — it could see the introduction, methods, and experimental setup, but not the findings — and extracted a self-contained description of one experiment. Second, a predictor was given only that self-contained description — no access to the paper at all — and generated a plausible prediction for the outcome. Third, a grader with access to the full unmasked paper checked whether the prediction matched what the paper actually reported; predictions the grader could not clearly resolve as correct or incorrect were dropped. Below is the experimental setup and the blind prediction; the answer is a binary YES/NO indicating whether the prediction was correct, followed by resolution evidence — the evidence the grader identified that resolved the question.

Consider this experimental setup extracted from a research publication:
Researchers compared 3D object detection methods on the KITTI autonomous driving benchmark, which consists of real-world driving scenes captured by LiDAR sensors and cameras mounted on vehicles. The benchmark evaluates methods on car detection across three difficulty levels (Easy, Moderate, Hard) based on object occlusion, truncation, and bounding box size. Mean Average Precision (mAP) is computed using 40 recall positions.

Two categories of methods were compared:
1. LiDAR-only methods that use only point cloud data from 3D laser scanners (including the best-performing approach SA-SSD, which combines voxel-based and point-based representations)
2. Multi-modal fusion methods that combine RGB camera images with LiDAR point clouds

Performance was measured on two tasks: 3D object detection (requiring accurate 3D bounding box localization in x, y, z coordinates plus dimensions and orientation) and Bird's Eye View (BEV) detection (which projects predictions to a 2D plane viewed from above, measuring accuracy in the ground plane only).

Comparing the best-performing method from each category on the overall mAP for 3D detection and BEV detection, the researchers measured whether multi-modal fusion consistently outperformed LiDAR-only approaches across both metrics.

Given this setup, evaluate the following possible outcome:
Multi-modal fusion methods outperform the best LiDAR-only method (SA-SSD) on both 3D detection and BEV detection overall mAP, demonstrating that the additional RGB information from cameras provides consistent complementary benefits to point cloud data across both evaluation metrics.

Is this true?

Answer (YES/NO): NO